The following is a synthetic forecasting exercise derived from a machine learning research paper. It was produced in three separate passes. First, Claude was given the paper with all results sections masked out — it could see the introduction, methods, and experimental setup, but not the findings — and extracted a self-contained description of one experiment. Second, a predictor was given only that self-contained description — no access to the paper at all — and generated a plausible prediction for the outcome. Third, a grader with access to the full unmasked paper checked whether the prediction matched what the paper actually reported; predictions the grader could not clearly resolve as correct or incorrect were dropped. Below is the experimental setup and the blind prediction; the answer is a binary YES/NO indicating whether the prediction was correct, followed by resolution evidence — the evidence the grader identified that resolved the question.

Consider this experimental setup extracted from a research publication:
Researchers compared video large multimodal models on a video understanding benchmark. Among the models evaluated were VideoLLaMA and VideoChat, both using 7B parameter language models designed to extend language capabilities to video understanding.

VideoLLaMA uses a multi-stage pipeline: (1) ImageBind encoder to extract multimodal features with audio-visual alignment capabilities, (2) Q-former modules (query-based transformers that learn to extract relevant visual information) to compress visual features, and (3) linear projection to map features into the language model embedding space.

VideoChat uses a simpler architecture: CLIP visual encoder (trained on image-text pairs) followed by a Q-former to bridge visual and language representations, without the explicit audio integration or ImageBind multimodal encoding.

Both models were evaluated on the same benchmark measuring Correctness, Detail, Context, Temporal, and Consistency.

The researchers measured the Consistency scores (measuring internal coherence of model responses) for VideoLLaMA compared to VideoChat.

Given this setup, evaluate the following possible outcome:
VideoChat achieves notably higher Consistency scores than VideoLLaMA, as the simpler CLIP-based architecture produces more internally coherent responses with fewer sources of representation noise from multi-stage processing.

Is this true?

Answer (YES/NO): YES